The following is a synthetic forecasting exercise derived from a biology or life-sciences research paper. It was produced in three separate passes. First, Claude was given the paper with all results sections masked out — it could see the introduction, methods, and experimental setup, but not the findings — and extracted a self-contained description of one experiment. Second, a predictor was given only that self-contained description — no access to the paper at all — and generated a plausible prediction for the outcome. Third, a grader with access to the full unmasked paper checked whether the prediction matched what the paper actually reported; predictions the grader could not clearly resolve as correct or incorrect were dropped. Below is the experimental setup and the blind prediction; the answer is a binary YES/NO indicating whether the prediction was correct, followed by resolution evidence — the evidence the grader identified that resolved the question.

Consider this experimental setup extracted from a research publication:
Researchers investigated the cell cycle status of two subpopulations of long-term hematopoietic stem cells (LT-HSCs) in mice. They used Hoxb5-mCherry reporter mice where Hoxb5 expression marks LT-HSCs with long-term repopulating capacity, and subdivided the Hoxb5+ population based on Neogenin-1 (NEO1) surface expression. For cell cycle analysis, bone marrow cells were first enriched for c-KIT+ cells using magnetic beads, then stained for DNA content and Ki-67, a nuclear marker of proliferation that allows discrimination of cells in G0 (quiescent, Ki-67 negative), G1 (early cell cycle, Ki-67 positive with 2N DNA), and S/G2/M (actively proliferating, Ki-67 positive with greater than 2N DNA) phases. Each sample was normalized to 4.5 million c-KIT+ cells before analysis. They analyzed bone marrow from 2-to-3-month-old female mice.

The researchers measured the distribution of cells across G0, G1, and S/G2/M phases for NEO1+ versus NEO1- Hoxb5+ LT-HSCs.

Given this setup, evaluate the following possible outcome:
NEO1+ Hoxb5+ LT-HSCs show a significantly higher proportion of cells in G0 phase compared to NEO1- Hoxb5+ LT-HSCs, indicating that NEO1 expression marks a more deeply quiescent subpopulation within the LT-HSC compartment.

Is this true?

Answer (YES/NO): NO